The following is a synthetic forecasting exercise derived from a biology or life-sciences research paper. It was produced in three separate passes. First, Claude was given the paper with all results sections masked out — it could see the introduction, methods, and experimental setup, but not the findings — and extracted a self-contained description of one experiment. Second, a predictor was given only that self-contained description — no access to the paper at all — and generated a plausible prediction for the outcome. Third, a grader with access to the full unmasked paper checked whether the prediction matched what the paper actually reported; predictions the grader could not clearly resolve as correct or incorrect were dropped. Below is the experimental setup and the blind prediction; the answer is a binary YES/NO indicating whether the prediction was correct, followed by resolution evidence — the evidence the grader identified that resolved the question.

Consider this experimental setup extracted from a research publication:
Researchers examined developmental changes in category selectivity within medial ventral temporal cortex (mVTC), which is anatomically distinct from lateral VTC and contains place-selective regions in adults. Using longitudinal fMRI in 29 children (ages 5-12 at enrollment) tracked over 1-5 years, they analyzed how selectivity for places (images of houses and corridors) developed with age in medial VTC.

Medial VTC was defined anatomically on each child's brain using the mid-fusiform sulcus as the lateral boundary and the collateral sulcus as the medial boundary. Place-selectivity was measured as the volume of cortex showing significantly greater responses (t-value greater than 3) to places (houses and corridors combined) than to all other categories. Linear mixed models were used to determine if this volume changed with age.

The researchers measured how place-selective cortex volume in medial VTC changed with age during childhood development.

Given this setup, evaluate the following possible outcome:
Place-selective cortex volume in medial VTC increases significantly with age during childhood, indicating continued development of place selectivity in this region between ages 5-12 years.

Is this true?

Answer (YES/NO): NO